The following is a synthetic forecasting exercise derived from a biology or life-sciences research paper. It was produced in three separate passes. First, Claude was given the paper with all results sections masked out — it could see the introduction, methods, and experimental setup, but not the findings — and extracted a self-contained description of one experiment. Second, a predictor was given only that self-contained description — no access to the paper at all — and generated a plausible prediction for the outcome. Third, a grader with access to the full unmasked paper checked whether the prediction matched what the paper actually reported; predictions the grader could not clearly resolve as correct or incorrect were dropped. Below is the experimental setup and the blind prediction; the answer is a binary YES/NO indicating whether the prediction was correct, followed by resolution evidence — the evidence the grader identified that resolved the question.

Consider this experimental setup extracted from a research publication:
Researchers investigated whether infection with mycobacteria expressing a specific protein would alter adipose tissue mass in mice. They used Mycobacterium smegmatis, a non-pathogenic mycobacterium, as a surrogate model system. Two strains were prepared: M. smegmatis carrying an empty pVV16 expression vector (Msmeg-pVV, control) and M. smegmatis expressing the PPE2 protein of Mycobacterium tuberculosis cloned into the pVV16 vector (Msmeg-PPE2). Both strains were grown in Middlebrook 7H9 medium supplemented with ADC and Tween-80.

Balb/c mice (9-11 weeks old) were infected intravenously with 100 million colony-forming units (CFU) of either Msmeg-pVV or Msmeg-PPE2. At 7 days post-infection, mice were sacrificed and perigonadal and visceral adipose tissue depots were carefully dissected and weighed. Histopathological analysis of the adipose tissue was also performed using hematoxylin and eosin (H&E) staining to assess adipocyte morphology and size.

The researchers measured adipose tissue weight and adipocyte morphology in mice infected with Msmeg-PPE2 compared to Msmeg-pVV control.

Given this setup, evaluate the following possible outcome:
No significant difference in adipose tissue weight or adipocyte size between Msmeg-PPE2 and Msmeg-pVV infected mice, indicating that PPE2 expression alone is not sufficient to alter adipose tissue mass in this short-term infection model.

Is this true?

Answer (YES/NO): NO